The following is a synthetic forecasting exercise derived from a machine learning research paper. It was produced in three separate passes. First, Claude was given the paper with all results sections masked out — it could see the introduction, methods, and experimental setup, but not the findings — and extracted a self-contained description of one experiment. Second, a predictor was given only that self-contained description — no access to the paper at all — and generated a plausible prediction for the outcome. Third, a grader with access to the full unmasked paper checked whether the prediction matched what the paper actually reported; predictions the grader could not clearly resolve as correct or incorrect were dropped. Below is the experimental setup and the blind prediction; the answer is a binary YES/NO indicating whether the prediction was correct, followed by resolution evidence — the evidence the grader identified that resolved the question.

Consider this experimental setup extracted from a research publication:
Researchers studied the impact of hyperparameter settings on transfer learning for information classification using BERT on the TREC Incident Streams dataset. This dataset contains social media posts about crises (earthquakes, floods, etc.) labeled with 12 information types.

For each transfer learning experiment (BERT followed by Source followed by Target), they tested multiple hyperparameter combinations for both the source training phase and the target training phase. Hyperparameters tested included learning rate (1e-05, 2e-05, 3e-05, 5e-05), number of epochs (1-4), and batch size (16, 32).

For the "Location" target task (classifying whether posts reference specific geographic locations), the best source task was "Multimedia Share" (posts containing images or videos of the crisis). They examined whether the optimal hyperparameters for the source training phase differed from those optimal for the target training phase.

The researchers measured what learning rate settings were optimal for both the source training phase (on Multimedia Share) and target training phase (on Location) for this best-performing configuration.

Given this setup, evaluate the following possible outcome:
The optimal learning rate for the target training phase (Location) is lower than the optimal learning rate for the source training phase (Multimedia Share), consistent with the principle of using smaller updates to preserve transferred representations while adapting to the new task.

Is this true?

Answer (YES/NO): NO